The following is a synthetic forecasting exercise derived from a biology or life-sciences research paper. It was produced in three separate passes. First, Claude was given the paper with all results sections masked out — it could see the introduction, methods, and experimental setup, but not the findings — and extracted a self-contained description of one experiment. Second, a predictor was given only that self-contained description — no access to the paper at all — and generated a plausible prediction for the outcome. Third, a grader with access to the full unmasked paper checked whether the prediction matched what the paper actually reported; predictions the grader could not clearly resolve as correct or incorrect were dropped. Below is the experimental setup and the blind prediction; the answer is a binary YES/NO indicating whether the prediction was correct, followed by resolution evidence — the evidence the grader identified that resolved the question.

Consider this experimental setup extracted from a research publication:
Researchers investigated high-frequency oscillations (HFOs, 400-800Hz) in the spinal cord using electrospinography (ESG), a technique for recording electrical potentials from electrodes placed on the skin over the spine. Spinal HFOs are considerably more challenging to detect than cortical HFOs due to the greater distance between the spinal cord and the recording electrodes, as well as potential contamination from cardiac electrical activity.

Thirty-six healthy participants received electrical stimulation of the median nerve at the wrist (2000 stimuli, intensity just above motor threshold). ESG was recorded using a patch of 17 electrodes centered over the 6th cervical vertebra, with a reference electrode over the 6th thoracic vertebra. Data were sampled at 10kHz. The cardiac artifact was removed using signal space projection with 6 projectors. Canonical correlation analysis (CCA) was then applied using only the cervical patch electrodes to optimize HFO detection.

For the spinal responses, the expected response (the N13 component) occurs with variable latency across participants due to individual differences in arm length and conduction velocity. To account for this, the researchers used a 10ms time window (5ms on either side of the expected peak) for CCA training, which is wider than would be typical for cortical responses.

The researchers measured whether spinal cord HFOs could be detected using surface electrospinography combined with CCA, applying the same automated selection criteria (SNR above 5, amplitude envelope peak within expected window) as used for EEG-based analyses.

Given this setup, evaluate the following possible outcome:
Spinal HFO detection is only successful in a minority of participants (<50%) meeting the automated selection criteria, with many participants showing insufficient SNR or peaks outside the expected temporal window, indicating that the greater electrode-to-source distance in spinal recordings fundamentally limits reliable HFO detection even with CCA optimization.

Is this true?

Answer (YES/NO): NO